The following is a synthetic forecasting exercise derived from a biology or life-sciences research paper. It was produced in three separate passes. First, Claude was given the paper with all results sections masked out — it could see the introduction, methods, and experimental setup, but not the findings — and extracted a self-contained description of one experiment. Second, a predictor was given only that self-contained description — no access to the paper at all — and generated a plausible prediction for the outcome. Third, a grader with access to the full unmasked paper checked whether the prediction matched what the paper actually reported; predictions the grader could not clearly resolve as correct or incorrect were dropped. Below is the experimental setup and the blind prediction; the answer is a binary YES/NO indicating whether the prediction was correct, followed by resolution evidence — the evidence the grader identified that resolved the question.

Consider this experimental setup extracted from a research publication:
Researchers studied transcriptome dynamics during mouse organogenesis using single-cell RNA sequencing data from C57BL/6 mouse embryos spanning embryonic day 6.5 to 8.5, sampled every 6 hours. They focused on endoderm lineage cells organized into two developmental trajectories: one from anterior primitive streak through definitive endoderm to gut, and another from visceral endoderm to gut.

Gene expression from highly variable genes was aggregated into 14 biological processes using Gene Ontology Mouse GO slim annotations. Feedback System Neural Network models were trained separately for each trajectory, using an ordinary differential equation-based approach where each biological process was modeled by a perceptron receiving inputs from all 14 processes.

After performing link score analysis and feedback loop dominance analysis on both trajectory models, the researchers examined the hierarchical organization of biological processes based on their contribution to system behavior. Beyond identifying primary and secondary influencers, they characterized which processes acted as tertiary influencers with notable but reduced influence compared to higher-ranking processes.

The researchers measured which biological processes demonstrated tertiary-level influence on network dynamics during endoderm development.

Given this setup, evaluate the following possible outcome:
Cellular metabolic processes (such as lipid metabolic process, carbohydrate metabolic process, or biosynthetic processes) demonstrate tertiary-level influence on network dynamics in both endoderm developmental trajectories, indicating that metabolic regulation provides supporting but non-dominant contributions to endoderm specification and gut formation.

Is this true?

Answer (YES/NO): NO